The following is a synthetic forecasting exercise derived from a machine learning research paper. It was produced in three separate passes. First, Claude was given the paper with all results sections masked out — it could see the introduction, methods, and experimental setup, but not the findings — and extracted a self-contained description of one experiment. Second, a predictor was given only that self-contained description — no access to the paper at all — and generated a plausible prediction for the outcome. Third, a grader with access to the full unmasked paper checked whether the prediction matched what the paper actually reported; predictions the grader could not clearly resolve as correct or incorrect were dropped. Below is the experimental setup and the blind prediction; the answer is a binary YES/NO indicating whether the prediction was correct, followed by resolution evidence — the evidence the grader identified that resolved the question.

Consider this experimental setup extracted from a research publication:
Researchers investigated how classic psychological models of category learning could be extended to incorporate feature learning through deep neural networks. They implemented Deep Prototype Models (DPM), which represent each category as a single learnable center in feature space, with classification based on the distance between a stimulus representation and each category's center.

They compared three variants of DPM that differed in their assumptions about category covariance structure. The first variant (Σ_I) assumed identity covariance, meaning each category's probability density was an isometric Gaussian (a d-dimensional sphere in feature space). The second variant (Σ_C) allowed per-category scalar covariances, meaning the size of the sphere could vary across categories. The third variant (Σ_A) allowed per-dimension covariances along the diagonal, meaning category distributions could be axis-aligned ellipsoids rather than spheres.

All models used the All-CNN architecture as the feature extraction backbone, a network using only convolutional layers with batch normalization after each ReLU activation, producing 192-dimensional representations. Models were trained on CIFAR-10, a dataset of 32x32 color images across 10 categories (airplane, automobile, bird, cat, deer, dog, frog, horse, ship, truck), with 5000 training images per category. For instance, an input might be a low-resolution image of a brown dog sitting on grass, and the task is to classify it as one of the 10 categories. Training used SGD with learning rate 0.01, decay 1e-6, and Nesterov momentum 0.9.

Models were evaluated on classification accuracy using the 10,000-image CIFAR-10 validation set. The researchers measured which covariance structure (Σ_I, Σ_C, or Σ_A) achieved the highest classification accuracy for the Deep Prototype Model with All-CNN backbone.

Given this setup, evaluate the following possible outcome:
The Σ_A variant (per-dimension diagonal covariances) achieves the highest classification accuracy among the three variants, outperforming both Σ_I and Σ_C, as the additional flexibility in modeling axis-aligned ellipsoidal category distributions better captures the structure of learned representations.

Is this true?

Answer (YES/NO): NO